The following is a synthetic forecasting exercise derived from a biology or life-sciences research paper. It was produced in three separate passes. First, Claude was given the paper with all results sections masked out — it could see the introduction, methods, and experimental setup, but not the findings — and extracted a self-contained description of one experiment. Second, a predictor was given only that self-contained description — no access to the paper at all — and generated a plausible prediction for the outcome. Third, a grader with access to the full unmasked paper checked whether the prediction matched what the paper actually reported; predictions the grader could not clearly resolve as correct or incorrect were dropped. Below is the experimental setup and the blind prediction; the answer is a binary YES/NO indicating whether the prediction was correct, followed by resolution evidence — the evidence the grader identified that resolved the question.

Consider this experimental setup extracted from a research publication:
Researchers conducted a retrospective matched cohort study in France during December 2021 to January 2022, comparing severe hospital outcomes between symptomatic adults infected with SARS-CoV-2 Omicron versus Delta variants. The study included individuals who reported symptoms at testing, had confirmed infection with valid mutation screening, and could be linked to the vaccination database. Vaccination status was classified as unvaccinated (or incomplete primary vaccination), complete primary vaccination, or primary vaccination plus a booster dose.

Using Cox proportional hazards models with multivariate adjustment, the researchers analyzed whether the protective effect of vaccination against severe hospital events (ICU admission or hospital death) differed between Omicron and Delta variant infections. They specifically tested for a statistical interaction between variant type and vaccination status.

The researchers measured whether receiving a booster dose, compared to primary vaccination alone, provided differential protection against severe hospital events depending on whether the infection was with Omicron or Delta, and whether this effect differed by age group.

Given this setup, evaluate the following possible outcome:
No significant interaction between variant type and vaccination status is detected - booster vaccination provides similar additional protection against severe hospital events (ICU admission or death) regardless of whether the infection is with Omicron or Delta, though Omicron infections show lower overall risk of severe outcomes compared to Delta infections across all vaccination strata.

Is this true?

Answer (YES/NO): NO